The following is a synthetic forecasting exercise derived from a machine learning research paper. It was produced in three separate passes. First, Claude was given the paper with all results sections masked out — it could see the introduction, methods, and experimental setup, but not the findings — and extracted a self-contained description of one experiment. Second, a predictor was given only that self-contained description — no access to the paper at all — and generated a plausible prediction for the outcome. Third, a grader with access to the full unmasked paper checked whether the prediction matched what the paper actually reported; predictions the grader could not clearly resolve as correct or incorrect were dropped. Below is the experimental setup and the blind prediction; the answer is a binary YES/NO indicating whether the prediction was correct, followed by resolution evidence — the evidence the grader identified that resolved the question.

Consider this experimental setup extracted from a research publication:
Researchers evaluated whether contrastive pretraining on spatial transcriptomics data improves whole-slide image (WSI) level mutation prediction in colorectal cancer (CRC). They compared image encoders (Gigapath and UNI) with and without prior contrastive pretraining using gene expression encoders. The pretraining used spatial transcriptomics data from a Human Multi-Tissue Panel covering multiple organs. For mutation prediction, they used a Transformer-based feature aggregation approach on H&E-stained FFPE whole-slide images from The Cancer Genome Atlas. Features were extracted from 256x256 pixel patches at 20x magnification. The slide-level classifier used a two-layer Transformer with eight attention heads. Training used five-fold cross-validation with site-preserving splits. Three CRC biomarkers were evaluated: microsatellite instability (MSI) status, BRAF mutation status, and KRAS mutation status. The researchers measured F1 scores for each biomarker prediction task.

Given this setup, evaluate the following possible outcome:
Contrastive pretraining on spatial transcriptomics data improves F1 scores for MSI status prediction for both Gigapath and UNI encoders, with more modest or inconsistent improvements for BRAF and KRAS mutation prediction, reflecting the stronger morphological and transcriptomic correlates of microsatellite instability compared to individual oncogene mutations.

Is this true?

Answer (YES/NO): NO